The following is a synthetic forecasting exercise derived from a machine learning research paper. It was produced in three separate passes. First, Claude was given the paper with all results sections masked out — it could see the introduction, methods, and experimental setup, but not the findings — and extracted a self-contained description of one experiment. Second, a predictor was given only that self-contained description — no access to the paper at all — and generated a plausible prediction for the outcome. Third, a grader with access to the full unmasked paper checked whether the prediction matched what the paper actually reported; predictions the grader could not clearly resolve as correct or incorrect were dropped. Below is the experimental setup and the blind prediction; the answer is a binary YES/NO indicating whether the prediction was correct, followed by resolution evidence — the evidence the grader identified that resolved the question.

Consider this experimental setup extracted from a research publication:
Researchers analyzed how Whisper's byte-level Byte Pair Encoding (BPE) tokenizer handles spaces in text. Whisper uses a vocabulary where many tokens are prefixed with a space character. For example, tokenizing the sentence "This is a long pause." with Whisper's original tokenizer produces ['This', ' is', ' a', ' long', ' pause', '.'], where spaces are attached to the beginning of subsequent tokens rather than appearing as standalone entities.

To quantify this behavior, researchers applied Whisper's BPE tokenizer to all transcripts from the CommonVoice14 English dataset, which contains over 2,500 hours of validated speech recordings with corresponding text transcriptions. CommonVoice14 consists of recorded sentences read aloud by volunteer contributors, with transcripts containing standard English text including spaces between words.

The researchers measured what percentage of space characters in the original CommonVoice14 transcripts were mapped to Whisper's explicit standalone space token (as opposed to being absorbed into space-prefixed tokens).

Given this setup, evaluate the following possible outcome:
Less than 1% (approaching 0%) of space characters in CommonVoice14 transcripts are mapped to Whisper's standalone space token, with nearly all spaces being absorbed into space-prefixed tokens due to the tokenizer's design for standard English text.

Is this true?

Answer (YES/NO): NO